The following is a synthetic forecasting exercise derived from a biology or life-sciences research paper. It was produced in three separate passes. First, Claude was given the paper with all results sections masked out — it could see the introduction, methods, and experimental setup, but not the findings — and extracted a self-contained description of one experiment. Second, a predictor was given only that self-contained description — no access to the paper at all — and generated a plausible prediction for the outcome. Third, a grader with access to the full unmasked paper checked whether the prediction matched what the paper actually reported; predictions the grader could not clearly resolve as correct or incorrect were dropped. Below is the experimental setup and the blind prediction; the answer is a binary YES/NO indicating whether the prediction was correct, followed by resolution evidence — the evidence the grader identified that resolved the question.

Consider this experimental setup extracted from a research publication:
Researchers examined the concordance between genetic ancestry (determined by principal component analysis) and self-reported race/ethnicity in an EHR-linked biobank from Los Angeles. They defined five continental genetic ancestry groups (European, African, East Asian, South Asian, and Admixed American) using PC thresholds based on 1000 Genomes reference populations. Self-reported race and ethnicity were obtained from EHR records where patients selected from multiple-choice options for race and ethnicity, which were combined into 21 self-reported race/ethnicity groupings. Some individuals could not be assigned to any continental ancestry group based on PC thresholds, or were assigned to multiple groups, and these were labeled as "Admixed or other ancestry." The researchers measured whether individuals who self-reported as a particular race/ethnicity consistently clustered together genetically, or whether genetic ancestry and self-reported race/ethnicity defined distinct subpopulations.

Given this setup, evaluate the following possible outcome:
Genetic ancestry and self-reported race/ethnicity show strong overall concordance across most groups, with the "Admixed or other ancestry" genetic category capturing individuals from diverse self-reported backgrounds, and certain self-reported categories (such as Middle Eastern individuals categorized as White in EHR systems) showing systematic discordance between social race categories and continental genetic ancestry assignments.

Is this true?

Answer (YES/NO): YES